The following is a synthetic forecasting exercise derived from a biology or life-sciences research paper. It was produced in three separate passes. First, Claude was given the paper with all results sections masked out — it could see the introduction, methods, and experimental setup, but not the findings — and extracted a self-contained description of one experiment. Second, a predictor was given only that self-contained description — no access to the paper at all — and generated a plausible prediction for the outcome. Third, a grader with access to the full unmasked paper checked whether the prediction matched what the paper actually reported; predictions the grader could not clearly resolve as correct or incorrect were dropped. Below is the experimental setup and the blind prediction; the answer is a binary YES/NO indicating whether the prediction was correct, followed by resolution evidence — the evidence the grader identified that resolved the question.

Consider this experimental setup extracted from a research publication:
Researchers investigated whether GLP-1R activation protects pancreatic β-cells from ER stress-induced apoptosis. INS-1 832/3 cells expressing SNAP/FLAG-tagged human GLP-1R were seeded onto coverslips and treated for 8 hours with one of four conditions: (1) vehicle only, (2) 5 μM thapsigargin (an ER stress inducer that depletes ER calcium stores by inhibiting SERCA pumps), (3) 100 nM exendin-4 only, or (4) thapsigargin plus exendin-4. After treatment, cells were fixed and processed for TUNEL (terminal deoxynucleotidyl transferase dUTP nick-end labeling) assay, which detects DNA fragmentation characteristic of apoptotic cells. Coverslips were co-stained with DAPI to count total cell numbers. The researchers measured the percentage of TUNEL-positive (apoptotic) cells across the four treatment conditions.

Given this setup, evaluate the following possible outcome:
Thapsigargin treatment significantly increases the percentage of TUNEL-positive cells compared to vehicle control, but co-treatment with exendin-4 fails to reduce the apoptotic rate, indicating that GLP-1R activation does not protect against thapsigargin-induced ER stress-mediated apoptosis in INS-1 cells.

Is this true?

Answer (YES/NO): NO